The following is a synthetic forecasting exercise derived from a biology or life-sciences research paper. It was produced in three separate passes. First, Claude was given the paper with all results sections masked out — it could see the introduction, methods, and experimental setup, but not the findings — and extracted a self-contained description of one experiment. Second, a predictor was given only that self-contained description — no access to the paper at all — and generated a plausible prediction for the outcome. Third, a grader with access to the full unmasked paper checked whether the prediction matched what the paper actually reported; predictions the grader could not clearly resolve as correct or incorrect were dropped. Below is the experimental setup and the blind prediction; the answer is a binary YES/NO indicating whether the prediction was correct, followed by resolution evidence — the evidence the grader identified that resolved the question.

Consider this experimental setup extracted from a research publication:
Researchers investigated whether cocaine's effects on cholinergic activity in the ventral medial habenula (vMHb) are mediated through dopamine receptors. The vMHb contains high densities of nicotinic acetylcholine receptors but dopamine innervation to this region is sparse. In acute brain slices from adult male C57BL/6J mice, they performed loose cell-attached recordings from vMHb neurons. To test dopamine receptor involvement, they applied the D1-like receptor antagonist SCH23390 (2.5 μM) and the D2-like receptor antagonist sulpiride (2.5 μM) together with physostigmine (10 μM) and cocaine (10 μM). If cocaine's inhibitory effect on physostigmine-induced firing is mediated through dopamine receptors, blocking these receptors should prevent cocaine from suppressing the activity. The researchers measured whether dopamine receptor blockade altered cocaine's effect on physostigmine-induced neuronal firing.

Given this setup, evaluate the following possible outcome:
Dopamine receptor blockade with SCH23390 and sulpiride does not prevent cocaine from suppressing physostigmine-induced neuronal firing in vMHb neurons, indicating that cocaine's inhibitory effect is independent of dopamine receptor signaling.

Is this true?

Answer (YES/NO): YES